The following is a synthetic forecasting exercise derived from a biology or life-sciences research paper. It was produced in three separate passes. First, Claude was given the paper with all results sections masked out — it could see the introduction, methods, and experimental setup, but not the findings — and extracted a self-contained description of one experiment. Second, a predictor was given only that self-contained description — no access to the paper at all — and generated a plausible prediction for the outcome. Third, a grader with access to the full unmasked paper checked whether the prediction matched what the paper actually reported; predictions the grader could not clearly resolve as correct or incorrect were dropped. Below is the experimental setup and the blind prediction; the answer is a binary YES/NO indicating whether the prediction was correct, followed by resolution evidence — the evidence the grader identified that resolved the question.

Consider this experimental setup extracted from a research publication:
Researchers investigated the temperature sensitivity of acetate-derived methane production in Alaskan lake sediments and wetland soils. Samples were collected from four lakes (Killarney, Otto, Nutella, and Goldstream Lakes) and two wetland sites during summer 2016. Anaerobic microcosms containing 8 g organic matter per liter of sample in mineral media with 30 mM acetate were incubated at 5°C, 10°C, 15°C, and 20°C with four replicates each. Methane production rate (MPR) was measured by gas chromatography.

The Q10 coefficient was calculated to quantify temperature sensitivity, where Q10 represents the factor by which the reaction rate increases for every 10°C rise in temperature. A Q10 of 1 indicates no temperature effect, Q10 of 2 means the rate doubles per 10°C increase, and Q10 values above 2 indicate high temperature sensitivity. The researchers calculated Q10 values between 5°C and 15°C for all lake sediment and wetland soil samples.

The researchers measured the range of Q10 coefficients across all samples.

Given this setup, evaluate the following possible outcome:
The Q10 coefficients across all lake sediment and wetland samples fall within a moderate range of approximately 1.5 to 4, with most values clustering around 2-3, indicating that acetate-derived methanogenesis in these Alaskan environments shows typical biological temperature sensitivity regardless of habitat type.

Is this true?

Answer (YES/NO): NO